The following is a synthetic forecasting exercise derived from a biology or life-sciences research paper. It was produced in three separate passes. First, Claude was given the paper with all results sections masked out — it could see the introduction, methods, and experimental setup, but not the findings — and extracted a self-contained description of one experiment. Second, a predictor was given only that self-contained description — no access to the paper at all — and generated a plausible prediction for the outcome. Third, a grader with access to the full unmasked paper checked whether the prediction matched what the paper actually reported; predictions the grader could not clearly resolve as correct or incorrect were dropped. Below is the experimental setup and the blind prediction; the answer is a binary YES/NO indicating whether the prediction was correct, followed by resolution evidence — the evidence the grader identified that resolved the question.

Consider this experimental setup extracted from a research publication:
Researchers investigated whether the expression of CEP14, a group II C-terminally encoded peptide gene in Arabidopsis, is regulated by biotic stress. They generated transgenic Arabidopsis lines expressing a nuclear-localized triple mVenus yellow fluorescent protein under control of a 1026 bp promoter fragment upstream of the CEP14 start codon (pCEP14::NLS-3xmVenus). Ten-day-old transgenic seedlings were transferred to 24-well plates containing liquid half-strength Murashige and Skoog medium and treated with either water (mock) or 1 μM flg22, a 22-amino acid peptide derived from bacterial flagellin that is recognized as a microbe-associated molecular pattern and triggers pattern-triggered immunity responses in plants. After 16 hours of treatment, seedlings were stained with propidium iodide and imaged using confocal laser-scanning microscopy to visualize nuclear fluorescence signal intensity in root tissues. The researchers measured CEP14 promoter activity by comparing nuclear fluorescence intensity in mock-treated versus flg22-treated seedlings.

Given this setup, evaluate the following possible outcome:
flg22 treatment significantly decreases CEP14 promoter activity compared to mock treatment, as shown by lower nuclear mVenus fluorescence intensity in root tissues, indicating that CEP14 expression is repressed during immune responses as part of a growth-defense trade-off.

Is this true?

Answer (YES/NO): NO